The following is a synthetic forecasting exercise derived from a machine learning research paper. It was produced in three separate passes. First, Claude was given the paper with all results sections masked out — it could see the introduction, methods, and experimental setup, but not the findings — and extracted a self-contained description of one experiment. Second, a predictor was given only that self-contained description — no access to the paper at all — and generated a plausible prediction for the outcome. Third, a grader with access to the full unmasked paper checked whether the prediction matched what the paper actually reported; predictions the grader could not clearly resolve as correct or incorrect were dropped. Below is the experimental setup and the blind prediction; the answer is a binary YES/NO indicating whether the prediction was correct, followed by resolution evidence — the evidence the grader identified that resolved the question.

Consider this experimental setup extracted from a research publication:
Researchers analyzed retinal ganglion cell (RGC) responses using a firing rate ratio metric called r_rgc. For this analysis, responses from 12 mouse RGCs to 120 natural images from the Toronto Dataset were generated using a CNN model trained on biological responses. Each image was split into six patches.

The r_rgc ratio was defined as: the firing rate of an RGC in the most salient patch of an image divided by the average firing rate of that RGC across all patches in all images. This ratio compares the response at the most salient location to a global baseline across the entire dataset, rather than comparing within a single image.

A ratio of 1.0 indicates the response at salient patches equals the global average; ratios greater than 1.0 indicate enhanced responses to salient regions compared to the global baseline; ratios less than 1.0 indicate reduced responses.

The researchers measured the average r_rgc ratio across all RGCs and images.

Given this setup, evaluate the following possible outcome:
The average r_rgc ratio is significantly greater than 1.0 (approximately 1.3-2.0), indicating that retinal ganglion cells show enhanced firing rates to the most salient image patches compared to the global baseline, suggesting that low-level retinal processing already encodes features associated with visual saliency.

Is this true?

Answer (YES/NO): NO